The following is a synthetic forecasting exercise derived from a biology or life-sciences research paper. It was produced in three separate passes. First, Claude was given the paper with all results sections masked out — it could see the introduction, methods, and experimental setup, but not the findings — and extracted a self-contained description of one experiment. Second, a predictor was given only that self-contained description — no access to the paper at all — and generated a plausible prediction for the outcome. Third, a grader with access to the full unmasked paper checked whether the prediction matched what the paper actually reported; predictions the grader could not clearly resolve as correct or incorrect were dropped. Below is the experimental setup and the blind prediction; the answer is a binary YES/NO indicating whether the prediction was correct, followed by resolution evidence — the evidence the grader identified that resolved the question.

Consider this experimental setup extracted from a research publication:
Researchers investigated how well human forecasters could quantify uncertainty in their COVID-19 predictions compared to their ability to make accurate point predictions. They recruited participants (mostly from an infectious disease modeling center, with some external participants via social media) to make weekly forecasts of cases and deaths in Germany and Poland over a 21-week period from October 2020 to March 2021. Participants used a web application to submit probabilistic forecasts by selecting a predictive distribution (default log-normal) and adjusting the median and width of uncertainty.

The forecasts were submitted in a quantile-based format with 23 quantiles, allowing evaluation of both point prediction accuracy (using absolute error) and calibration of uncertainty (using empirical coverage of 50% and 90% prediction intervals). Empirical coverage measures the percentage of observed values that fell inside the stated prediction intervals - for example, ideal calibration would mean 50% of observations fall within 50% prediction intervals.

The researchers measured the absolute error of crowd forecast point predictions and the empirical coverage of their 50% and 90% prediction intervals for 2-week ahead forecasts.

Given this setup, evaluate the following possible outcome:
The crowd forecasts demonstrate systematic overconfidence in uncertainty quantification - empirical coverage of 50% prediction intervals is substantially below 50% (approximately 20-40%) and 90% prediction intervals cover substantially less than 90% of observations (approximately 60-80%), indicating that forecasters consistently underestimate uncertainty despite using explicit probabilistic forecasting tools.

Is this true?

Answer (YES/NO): NO